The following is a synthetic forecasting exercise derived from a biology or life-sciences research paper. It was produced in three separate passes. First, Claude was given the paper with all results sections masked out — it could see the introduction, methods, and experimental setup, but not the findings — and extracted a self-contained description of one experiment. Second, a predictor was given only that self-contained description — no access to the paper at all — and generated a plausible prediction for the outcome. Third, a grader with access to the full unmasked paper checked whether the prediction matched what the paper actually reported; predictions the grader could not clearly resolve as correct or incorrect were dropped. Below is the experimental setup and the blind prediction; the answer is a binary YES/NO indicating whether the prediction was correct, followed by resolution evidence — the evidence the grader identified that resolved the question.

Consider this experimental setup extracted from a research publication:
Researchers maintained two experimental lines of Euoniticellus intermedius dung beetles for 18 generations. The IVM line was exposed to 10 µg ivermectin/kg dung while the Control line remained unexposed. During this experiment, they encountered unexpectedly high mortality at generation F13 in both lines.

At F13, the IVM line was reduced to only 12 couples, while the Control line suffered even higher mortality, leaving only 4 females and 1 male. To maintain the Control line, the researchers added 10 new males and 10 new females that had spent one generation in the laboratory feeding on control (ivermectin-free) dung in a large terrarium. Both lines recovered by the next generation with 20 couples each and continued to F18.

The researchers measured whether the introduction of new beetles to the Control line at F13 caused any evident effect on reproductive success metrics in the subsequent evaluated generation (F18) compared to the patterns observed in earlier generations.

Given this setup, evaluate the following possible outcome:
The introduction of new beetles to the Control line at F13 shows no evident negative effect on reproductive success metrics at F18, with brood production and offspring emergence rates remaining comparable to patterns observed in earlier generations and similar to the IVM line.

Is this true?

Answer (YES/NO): NO